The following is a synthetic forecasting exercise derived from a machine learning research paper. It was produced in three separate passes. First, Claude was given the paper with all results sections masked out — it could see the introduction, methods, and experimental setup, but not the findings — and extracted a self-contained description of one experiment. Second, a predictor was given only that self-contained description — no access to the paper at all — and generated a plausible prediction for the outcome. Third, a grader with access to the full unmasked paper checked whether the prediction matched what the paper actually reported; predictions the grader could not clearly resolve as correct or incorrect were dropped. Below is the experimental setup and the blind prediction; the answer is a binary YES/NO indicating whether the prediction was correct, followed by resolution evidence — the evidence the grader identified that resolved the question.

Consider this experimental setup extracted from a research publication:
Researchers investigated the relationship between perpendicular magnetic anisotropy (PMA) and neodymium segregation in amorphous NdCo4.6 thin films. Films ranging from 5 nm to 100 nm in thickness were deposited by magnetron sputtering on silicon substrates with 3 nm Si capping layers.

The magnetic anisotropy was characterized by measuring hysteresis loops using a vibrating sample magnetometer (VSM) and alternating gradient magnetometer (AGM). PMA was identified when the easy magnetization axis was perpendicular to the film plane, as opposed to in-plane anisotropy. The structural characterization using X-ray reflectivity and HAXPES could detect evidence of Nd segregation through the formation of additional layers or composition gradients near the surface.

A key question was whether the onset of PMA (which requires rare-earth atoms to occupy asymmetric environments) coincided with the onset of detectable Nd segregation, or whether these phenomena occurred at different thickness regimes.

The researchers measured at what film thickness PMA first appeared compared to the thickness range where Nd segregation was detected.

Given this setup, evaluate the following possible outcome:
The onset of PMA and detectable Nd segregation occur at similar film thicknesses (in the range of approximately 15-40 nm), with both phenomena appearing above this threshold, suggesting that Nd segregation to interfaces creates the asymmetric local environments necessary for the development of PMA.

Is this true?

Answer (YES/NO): NO